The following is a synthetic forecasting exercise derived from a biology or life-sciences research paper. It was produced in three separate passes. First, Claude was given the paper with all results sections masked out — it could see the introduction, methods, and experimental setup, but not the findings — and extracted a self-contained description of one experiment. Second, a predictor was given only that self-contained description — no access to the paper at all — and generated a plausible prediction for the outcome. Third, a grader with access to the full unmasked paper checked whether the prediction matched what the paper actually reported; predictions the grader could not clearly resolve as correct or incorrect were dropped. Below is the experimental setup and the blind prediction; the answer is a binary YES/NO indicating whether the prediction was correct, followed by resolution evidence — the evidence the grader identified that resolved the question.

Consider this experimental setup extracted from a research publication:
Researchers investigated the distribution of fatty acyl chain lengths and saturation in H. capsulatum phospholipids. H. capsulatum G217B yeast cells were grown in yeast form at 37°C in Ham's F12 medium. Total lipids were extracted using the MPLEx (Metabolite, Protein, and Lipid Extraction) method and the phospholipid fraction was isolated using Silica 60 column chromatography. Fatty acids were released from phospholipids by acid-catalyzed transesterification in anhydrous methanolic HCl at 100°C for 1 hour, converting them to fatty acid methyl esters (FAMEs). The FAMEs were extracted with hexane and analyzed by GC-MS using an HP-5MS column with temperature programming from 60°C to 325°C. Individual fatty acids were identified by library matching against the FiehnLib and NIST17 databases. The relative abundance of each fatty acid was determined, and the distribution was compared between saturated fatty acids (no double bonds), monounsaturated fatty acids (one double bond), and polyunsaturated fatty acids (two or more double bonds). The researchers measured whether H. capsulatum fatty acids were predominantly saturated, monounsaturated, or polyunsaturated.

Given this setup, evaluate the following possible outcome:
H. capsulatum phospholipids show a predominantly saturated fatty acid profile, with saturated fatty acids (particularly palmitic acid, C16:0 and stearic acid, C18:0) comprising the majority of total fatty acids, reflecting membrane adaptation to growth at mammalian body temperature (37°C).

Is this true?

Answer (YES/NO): NO